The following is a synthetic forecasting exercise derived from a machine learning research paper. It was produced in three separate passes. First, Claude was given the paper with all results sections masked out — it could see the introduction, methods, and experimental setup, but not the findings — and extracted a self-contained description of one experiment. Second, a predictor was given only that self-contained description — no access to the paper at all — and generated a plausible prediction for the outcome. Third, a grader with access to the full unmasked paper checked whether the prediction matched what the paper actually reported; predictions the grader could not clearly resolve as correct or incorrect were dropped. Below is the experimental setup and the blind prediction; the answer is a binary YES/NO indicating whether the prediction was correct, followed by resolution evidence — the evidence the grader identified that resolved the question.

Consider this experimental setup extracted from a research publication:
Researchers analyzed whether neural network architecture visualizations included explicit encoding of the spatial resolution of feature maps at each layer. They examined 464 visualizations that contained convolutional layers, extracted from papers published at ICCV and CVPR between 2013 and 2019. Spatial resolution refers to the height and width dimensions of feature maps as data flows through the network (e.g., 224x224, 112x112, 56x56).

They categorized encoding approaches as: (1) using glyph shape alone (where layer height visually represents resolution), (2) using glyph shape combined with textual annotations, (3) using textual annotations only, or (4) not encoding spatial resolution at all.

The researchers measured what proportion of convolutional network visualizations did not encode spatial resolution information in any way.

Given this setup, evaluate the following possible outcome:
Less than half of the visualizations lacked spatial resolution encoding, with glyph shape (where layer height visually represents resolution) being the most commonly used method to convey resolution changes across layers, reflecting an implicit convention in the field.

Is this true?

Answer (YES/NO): YES